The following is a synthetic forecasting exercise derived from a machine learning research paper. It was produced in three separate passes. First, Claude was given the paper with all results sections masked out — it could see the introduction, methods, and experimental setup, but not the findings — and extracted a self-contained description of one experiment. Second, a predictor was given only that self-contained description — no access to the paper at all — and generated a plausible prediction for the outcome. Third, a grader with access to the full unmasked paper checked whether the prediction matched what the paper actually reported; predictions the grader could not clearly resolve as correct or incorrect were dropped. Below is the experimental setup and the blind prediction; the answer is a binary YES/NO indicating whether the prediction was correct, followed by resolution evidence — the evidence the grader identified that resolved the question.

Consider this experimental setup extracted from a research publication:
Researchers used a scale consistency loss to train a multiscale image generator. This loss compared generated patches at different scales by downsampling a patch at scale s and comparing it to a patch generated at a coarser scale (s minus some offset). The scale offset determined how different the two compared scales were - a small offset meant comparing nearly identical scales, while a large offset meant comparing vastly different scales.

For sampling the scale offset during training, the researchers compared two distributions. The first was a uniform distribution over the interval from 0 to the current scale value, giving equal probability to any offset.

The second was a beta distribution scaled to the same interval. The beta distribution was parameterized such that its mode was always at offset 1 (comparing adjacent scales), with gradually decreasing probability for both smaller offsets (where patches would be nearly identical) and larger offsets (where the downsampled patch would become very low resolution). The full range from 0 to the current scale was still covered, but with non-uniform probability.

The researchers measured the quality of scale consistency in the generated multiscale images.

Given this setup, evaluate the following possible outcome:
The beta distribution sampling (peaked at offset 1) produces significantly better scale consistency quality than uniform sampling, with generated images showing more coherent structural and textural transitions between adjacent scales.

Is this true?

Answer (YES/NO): NO